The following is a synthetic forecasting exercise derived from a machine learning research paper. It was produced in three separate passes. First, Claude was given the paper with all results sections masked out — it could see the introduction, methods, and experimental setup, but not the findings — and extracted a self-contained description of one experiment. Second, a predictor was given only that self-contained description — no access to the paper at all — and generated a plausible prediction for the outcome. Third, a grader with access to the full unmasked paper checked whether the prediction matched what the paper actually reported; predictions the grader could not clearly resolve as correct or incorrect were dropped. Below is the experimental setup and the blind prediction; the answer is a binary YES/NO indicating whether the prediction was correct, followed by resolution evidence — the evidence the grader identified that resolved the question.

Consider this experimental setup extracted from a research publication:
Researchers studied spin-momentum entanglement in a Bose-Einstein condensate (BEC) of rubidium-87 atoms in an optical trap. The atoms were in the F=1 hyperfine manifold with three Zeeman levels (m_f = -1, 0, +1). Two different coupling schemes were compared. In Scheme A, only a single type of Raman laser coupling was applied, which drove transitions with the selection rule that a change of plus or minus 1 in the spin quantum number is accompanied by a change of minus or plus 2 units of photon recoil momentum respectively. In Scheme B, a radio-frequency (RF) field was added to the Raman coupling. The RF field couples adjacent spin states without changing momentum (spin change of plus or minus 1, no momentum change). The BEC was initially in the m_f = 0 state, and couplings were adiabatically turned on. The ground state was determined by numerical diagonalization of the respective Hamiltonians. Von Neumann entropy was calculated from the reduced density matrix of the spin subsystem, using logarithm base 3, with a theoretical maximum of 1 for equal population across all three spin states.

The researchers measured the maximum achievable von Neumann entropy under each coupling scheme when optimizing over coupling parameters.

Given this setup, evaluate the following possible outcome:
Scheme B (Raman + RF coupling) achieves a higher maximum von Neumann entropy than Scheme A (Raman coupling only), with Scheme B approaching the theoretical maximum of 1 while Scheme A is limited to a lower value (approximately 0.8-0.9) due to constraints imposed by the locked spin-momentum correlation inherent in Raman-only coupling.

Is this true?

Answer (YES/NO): NO